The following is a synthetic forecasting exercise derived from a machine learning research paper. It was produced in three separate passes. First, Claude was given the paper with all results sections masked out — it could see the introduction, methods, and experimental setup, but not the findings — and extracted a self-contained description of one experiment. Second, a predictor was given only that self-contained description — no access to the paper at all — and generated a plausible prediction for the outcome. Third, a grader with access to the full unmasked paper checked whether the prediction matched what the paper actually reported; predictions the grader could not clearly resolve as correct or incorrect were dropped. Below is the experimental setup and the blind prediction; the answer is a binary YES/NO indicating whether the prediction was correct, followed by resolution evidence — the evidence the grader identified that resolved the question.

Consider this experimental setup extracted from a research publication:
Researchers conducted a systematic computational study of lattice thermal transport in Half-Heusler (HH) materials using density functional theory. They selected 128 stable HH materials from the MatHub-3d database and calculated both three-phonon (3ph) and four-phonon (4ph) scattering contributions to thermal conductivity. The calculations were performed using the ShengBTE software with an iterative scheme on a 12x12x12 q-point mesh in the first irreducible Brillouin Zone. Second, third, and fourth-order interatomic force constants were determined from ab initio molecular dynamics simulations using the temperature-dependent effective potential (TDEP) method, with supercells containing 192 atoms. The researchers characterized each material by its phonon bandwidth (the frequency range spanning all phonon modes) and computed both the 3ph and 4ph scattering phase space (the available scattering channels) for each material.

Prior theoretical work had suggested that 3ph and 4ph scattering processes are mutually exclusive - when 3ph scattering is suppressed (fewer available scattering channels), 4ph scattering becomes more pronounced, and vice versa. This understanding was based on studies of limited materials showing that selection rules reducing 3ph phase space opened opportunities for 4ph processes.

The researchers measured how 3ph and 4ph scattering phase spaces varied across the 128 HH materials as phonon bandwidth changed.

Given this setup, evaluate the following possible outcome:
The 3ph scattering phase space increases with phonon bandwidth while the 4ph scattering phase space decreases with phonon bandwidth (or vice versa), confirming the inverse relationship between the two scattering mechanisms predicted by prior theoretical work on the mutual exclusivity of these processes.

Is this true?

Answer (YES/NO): NO